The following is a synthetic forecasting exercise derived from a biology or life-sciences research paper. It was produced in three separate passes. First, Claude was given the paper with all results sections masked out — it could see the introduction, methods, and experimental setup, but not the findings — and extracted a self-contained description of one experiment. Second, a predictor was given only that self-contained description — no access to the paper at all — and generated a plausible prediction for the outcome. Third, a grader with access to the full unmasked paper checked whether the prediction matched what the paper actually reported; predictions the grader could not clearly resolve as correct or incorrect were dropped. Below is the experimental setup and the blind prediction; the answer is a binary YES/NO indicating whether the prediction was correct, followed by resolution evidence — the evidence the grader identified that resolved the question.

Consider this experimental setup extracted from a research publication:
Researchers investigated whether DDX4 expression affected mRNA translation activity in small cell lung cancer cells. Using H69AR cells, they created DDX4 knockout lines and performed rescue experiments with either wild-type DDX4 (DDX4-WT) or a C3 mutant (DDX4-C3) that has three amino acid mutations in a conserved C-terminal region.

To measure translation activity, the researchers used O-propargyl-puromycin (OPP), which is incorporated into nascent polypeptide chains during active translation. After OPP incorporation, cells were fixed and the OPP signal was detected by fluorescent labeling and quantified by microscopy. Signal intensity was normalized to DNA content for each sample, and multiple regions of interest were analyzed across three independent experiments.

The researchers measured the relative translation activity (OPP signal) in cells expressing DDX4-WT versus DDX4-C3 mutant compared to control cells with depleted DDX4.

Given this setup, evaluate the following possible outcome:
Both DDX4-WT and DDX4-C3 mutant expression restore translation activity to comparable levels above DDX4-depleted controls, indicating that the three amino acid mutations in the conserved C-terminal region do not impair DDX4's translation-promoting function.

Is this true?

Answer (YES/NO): NO